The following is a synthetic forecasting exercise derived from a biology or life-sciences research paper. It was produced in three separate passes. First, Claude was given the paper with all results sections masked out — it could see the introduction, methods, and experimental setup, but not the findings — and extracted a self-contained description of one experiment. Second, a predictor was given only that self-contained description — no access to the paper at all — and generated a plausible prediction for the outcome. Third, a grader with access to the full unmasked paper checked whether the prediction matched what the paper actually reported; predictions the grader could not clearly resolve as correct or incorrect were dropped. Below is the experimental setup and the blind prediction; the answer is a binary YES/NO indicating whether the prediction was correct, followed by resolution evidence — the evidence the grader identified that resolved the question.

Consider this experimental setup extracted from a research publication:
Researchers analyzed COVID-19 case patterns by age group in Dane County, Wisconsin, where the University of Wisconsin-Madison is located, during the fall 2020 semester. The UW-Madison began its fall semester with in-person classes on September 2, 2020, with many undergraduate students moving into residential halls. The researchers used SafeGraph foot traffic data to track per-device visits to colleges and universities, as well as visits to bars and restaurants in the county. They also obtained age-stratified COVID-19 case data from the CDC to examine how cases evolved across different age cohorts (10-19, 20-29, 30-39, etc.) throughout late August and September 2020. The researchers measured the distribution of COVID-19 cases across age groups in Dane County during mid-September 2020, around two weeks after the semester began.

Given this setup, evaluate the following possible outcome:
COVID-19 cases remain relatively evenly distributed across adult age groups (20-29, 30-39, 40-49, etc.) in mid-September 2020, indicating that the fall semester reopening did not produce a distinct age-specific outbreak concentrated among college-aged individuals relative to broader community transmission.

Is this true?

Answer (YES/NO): NO